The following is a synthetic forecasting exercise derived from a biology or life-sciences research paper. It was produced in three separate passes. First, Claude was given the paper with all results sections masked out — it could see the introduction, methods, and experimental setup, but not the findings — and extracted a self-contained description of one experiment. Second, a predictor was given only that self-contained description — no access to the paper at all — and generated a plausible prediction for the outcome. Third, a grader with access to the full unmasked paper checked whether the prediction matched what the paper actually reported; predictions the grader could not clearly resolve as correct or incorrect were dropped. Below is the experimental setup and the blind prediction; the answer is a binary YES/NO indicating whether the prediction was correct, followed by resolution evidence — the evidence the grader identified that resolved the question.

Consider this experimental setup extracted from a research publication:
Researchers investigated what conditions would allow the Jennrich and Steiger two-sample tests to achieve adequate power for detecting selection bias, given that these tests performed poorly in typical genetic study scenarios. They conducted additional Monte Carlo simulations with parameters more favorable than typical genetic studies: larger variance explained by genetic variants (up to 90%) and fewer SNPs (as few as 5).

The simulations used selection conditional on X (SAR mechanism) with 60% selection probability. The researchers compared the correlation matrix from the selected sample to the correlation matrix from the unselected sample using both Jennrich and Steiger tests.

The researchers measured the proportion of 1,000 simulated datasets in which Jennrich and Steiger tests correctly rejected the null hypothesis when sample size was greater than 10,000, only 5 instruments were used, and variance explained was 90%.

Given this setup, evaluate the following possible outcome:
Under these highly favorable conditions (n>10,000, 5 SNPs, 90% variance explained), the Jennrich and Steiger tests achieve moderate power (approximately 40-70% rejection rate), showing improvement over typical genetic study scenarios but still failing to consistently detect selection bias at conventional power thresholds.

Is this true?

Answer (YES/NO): NO